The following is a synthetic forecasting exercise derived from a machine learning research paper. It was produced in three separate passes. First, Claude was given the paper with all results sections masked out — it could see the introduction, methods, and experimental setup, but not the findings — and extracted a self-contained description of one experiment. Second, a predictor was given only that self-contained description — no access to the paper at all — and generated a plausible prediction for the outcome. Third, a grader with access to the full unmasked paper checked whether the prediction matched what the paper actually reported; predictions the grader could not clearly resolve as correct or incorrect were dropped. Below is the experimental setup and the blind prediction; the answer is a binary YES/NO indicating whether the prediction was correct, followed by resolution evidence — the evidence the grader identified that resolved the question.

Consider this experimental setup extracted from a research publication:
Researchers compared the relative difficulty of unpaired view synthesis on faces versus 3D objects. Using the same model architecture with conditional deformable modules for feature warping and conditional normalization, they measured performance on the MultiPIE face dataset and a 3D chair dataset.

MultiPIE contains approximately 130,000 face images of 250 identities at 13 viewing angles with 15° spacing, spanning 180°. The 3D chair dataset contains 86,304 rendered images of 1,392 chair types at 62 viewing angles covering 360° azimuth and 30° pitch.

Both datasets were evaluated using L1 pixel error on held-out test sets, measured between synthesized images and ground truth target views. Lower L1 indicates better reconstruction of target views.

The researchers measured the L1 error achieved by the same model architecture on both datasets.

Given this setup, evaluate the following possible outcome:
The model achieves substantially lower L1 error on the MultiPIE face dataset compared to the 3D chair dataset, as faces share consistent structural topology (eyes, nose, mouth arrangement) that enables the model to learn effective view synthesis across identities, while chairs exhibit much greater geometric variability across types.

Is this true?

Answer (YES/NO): NO